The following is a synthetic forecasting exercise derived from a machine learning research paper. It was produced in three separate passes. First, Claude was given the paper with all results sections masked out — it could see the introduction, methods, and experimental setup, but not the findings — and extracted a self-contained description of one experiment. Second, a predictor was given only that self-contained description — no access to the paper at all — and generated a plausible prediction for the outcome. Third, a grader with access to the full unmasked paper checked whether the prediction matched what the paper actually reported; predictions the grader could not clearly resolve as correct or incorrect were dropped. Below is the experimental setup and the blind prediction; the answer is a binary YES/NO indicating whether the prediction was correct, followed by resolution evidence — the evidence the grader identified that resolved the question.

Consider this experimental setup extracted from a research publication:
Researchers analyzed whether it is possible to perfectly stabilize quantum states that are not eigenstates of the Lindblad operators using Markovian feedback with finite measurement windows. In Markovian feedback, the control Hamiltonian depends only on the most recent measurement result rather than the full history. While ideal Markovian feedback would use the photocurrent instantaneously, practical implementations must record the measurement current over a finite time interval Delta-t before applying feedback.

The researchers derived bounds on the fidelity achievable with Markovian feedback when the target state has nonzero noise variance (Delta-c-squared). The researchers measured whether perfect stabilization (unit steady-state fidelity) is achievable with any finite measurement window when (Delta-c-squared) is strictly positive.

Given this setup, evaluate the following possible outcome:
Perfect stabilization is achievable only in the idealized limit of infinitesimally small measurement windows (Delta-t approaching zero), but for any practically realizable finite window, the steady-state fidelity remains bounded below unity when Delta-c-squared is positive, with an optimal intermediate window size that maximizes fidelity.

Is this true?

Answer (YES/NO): NO